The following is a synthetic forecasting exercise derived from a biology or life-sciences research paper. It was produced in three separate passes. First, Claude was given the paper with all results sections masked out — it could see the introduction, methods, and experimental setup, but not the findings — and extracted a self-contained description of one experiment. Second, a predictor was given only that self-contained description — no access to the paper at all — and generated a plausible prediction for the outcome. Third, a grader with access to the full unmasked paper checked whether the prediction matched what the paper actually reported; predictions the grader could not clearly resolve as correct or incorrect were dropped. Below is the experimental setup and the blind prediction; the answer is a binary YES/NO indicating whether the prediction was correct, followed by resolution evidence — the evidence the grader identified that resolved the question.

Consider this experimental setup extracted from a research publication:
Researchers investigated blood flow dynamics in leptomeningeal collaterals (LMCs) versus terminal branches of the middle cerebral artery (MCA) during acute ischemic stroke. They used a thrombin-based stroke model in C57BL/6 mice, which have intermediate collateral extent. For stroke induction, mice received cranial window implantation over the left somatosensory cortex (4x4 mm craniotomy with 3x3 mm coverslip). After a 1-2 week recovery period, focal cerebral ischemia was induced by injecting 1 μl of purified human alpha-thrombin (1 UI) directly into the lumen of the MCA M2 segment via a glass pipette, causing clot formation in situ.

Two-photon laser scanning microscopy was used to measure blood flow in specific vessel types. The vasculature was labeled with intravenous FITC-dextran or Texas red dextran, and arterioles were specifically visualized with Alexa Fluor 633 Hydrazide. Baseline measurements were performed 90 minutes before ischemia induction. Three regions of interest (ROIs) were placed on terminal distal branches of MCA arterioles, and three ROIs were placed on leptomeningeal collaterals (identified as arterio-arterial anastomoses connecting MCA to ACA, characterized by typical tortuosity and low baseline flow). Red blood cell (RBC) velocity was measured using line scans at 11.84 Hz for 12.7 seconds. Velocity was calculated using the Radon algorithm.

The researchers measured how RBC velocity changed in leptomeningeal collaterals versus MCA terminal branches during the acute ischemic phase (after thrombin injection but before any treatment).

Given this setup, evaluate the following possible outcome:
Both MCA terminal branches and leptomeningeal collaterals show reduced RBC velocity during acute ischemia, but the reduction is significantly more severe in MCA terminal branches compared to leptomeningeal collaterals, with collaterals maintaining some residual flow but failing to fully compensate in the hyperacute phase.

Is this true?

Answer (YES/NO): NO